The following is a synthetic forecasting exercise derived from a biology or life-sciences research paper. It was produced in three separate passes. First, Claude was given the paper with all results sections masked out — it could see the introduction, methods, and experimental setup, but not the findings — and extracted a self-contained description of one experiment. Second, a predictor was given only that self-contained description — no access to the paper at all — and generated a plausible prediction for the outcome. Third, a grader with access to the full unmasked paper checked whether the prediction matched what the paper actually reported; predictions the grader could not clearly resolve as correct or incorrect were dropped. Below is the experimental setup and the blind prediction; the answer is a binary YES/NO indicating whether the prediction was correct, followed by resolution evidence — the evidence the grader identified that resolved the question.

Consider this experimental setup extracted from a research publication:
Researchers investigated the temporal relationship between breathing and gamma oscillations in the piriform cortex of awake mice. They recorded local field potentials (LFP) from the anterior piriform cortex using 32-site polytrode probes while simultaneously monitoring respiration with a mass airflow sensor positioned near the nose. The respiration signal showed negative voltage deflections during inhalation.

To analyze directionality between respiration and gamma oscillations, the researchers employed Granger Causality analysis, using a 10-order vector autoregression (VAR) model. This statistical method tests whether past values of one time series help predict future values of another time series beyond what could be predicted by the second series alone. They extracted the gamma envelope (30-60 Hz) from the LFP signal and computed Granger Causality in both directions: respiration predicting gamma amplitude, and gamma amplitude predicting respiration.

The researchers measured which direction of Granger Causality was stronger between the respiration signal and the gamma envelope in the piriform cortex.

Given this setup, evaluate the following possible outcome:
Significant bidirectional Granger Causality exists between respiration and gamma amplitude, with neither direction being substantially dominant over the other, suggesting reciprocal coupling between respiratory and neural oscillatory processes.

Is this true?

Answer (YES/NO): NO